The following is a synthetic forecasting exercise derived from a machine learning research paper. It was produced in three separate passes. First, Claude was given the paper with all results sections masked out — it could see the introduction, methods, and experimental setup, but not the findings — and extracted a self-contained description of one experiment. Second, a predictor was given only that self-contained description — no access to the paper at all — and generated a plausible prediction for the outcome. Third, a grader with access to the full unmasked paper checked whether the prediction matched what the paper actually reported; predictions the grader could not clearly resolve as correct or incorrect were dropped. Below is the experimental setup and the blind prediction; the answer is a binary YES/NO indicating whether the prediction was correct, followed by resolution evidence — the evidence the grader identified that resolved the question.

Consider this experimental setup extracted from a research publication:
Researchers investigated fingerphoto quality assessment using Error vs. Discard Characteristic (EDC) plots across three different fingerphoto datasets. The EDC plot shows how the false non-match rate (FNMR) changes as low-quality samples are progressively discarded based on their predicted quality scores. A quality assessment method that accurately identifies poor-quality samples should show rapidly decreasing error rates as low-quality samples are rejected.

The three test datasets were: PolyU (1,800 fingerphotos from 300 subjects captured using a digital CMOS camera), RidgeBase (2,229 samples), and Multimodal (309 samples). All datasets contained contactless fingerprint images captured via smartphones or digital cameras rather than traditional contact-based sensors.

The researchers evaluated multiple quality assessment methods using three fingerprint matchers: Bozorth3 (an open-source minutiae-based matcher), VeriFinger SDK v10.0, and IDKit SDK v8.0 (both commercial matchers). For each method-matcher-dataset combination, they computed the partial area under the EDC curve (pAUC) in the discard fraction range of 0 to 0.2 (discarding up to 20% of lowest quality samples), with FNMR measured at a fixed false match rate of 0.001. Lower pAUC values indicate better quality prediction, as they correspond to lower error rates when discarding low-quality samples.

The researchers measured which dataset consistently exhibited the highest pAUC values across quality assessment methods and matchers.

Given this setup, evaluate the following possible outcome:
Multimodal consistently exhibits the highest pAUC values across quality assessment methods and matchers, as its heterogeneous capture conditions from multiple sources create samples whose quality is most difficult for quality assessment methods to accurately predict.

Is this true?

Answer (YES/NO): NO